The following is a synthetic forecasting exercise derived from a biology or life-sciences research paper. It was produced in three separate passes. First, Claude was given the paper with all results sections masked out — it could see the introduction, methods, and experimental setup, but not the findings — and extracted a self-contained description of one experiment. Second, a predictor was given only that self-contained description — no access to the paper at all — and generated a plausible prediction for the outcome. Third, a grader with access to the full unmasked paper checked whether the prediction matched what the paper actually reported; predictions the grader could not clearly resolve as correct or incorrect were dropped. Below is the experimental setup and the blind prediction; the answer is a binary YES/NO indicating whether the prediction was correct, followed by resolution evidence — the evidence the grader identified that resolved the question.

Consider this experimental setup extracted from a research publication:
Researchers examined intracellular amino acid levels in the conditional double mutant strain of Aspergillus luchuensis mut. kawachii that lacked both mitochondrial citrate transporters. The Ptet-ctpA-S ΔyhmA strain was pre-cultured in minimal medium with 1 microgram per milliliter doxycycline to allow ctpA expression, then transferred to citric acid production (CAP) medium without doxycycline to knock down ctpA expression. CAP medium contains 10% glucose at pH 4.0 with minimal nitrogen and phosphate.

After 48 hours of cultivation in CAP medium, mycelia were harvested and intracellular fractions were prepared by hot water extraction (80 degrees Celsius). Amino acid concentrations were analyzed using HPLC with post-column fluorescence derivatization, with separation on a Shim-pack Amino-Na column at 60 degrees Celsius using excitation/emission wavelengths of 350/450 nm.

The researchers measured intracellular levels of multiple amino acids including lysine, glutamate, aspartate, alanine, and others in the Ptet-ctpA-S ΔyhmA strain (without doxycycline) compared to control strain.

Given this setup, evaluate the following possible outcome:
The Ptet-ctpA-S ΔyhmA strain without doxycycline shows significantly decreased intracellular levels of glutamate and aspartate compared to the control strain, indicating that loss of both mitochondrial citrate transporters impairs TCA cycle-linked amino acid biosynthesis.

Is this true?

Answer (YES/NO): YES